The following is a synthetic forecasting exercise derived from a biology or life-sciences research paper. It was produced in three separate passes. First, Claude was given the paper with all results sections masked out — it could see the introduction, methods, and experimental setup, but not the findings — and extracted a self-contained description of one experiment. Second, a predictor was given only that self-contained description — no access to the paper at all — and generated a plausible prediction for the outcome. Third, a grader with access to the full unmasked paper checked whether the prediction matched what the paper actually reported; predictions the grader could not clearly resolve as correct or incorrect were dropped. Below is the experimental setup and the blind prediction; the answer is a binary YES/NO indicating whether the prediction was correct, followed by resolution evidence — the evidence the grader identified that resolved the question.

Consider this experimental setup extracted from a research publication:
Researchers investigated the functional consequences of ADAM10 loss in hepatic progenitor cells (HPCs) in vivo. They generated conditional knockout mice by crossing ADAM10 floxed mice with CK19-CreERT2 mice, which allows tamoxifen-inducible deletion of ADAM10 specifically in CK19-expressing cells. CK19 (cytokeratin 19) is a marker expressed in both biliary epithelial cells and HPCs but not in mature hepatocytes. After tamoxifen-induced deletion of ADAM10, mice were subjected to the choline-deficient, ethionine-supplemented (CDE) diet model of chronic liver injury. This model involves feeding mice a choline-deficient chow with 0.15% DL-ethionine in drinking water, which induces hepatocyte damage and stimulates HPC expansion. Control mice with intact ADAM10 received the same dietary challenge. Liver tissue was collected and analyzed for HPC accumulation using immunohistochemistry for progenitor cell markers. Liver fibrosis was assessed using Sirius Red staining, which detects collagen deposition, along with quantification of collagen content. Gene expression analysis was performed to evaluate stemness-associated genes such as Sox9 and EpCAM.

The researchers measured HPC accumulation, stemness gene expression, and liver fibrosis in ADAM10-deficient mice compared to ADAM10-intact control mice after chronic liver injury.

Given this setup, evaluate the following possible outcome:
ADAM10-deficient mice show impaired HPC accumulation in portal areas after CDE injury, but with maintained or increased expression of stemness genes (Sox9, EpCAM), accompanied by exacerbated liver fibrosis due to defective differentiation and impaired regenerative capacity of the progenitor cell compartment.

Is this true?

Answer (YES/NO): NO